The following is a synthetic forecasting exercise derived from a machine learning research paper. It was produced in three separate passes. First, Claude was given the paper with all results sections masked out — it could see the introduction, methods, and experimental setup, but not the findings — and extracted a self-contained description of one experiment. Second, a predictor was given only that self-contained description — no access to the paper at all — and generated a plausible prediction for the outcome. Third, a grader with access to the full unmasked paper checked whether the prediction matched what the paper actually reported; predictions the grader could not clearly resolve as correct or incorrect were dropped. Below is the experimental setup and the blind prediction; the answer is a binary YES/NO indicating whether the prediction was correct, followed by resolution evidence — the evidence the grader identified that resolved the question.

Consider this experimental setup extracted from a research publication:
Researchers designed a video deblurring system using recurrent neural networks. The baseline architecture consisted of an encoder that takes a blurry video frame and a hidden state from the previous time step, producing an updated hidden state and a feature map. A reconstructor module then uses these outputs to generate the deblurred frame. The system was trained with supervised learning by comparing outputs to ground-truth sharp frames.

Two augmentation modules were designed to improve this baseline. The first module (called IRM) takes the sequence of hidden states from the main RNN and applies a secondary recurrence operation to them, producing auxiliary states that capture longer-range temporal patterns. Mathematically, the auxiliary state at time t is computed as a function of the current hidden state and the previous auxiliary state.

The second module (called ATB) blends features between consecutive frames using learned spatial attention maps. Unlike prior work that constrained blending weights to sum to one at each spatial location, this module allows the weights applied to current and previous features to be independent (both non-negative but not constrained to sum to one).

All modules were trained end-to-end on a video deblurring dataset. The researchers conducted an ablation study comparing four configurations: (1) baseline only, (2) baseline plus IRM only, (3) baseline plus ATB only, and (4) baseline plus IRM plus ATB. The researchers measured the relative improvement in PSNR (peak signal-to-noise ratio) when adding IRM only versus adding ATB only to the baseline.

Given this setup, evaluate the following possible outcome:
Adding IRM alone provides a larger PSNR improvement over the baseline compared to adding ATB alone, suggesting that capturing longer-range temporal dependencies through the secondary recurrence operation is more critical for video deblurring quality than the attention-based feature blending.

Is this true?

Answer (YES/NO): NO